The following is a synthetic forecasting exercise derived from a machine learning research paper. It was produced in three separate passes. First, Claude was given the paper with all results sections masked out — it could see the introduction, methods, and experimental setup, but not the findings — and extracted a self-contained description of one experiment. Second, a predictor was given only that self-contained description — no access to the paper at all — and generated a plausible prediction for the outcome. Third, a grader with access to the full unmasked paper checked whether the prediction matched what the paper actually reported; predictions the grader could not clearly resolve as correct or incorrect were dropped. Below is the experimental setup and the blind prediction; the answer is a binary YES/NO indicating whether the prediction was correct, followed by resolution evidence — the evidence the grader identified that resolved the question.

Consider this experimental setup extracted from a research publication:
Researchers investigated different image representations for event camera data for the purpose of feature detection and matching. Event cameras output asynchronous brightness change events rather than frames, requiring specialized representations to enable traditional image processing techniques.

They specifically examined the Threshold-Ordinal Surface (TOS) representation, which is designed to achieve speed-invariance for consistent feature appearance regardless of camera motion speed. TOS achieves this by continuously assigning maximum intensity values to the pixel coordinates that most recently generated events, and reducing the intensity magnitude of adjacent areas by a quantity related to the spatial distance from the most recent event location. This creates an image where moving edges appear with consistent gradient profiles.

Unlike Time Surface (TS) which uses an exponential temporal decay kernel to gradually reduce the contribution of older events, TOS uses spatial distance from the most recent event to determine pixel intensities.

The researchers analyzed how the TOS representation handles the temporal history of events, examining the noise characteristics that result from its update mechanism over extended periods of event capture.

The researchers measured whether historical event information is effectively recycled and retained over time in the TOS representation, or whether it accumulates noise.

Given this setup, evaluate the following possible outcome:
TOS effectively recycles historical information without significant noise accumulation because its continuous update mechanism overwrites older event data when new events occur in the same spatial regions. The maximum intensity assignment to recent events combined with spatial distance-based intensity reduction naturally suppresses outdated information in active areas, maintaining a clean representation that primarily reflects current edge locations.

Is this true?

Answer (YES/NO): NO